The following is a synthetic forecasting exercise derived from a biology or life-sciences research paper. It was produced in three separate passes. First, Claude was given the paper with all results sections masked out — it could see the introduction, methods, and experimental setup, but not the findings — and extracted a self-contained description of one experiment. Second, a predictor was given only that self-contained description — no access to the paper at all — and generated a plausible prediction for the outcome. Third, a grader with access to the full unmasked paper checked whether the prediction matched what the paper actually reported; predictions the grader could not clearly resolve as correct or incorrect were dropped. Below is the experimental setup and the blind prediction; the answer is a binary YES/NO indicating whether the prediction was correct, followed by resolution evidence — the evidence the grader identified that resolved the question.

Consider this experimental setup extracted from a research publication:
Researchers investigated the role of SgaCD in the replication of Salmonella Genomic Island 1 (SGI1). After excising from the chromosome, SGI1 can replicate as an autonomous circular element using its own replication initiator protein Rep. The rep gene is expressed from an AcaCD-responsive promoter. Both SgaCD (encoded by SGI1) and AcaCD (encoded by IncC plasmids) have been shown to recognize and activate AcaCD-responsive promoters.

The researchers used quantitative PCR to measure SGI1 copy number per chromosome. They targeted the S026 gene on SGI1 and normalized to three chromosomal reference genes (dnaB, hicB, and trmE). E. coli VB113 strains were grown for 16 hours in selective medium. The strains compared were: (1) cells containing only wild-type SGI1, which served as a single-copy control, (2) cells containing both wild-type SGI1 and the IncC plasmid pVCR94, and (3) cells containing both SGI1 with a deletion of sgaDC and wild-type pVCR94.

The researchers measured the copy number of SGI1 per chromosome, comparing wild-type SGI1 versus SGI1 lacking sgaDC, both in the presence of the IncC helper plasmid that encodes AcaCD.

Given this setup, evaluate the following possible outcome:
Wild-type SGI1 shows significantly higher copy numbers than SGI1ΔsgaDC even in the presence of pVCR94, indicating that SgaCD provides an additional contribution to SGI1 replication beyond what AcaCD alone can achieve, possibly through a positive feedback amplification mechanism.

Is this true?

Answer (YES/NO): NO